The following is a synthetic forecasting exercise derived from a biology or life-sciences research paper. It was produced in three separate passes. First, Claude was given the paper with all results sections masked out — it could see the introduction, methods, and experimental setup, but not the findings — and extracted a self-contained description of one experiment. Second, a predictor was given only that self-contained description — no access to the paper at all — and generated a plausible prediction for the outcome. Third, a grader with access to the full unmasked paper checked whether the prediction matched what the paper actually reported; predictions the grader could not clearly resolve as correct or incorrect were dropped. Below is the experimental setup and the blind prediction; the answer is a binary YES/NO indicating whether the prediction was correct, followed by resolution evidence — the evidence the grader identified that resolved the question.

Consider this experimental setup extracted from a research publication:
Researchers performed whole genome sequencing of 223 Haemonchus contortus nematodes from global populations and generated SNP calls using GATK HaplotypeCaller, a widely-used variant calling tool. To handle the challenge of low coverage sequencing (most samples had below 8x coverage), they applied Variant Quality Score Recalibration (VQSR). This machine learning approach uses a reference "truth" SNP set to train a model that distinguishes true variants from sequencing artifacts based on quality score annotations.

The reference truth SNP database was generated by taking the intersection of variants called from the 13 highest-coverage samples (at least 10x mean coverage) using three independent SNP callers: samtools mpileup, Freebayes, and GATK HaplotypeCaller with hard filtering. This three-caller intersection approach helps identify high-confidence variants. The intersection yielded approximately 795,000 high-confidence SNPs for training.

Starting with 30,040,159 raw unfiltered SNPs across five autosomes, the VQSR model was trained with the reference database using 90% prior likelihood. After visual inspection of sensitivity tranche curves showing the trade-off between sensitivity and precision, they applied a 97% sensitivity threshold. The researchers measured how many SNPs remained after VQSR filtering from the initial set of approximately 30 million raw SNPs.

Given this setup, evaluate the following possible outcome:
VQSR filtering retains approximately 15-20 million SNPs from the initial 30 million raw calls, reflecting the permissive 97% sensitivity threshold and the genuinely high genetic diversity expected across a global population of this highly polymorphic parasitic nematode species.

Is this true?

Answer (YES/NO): NO